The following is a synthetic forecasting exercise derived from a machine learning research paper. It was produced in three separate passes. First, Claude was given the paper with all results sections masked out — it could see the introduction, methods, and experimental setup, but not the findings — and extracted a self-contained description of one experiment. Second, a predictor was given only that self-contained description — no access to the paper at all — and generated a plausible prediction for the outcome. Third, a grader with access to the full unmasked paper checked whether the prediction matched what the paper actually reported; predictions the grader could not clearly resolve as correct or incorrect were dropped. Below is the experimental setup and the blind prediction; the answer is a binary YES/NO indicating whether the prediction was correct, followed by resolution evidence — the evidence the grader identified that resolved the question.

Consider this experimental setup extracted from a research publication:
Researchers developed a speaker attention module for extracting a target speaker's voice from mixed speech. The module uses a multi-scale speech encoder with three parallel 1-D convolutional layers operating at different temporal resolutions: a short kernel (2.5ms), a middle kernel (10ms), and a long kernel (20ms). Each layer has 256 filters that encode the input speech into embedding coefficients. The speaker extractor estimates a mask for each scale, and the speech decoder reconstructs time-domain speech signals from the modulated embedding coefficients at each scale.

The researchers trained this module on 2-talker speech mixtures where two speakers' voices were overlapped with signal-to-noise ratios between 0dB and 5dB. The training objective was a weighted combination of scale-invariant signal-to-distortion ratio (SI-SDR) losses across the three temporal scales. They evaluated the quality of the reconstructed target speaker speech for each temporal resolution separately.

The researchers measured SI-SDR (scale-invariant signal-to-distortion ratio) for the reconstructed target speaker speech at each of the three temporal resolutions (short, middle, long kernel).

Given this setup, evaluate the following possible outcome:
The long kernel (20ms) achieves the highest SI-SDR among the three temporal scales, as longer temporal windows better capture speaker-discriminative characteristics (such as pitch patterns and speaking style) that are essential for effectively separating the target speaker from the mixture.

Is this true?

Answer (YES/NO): NO